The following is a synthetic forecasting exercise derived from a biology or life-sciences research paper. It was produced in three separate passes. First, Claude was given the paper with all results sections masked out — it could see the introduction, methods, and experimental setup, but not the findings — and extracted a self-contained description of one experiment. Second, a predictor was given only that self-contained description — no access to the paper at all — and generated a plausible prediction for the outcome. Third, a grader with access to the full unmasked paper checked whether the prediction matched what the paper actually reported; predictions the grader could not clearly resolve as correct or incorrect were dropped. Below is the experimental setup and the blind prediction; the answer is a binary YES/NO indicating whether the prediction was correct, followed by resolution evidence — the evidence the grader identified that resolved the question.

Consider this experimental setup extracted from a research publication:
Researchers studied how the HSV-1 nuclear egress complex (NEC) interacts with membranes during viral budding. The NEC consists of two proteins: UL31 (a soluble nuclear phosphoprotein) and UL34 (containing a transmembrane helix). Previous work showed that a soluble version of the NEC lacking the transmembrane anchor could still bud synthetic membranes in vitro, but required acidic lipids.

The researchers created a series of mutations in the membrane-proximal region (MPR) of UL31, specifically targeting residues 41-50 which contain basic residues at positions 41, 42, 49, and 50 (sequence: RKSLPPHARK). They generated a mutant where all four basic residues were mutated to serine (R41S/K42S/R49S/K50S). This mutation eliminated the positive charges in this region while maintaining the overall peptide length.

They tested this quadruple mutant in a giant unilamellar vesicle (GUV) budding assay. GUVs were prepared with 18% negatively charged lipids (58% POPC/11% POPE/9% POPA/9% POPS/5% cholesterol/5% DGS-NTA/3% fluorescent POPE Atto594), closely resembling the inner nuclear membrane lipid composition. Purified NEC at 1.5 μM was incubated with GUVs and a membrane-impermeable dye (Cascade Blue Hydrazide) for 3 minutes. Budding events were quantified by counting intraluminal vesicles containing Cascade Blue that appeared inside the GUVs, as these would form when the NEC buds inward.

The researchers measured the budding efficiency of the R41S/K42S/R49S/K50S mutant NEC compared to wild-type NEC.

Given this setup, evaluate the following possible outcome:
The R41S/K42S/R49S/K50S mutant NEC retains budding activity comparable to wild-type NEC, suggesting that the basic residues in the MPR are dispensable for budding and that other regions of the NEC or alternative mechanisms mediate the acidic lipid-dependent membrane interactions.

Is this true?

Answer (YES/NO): NO